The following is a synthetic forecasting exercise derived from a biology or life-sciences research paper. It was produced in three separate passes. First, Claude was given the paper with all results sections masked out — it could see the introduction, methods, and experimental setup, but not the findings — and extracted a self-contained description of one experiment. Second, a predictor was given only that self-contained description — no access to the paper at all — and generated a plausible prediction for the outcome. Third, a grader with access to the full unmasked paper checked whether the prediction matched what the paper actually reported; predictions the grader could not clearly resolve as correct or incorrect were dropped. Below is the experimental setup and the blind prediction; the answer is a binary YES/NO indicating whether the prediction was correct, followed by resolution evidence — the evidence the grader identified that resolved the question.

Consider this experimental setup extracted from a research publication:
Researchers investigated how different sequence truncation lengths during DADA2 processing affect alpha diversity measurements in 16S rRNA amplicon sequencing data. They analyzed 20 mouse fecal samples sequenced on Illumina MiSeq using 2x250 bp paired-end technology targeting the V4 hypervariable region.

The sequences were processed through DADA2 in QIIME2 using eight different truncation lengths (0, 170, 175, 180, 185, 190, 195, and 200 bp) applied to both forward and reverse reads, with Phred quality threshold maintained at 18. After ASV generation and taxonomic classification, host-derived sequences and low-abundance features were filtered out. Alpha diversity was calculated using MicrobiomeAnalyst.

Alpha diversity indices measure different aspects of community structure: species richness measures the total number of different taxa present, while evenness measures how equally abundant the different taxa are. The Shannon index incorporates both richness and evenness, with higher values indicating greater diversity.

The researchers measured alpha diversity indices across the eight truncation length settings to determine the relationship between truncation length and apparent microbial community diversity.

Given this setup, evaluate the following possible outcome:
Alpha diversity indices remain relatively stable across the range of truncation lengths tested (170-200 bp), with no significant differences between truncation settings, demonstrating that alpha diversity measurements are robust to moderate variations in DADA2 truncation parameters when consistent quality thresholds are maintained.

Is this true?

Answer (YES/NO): YES